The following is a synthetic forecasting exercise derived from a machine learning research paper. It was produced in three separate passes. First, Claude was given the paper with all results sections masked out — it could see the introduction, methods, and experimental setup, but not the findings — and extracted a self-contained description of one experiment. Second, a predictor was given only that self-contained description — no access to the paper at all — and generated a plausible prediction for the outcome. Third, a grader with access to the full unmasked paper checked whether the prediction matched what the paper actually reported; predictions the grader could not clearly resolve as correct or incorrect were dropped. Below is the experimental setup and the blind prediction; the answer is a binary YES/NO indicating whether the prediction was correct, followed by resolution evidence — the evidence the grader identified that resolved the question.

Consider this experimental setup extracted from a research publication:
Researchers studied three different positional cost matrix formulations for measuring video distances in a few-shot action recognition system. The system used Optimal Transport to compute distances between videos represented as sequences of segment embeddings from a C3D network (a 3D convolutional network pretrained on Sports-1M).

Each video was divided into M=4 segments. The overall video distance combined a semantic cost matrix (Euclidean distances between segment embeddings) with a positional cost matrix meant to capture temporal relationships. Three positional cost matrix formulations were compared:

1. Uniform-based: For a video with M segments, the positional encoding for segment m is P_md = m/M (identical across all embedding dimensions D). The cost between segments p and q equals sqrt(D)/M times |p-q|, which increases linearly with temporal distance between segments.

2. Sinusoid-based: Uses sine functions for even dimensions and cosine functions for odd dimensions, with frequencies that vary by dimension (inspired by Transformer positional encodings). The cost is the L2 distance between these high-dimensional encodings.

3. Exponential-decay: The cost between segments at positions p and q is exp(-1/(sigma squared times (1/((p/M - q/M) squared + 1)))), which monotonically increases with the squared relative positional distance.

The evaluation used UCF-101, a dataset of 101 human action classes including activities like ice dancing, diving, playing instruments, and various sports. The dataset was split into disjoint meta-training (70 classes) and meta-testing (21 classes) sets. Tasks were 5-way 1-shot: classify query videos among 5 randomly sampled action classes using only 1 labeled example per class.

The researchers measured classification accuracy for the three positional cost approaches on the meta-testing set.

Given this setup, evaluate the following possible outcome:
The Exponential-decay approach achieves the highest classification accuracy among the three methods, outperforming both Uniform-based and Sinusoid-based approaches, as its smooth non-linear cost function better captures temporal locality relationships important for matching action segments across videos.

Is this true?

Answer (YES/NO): YES